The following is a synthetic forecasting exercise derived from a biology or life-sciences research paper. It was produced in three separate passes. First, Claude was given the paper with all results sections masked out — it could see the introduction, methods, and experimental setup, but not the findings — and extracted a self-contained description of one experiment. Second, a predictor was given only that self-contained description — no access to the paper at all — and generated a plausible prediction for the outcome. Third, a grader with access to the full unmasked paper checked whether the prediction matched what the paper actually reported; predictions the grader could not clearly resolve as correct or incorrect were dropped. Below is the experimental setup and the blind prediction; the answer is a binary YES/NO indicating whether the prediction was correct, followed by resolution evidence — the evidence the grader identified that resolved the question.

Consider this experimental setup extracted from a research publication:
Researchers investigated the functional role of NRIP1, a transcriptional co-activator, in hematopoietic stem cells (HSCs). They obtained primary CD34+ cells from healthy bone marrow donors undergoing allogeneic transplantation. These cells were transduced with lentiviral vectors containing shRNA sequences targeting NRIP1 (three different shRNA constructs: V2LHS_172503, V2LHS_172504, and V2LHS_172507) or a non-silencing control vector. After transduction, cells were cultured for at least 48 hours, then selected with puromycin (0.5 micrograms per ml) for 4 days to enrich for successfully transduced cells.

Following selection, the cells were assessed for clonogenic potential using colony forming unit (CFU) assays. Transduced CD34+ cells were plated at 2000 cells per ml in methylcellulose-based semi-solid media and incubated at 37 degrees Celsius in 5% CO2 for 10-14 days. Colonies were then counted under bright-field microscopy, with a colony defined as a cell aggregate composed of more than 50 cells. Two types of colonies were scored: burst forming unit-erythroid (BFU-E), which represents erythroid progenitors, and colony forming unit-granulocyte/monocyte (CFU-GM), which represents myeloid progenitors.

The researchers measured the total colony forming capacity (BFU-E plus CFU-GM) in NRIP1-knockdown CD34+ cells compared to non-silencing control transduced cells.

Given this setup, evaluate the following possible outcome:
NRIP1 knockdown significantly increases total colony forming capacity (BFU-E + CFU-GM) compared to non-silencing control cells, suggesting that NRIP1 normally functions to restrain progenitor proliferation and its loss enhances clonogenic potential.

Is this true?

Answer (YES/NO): NO